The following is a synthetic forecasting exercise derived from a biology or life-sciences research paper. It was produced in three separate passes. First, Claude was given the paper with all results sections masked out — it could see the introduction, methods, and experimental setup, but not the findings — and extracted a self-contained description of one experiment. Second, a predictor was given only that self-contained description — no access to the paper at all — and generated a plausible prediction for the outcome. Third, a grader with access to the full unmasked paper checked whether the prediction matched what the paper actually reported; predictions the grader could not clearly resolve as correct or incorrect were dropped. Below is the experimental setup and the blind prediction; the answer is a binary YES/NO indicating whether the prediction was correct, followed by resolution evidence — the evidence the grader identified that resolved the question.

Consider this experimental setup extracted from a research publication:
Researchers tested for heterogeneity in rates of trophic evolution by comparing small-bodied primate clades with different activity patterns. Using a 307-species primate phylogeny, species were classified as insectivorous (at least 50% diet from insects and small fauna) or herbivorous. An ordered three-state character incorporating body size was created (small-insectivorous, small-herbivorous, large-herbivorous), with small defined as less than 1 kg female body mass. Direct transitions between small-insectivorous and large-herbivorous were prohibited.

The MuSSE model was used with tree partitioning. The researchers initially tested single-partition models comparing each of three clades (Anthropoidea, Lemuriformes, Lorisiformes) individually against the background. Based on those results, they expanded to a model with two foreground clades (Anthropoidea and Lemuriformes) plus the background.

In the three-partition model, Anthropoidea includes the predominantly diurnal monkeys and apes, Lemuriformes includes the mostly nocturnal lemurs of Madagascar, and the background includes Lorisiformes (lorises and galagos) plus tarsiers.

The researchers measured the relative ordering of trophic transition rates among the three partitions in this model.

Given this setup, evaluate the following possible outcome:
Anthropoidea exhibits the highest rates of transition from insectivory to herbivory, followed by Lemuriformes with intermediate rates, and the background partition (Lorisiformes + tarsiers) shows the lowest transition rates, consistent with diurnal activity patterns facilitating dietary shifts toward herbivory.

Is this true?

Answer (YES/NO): NO